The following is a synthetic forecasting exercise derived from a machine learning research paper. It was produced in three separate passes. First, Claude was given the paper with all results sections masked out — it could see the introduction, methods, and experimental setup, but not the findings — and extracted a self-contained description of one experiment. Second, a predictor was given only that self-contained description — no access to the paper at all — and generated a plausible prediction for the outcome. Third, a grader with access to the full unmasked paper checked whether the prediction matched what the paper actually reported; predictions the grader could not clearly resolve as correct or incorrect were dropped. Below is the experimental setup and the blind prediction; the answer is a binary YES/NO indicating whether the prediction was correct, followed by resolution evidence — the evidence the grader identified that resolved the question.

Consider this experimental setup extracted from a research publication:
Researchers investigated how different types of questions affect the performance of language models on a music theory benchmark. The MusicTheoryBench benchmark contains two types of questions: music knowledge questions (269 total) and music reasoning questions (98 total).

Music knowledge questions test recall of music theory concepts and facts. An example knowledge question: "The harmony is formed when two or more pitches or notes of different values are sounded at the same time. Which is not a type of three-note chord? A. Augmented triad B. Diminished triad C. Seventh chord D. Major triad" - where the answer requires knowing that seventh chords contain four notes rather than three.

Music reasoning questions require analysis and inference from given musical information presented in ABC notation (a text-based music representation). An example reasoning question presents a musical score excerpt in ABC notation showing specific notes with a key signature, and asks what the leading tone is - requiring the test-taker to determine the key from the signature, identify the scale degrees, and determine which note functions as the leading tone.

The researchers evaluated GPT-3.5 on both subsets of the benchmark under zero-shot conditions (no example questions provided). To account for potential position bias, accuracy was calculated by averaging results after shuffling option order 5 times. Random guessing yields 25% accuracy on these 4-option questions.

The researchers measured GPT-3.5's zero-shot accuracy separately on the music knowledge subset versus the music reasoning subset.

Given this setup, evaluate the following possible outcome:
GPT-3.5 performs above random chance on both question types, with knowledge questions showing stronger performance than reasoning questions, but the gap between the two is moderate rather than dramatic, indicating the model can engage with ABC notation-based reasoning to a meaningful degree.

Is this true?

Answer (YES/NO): NO